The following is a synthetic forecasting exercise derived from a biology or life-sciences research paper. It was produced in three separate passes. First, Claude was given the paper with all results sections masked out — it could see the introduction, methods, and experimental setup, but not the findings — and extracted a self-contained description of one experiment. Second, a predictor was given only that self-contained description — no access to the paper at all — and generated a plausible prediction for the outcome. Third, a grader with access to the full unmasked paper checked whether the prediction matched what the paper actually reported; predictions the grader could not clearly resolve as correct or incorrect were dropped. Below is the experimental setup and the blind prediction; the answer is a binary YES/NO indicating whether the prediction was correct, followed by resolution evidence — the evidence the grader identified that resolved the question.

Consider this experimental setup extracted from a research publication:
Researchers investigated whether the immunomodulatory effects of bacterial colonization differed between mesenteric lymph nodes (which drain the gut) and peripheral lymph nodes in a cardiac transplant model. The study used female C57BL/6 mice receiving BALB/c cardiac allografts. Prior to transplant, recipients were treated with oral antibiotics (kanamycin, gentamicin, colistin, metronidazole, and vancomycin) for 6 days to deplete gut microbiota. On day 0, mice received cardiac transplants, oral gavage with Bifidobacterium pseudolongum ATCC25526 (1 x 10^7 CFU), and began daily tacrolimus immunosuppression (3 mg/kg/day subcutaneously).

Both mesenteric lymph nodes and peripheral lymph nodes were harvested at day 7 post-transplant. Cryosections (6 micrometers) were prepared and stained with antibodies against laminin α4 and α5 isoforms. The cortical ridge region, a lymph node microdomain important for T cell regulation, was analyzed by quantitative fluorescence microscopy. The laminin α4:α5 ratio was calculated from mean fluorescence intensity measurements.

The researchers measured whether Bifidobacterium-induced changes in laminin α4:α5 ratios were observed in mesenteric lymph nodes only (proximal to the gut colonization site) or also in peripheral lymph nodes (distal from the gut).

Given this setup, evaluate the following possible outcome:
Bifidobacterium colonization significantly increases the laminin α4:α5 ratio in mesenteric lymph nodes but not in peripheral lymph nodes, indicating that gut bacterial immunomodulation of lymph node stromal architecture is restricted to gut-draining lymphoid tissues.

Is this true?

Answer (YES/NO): YES